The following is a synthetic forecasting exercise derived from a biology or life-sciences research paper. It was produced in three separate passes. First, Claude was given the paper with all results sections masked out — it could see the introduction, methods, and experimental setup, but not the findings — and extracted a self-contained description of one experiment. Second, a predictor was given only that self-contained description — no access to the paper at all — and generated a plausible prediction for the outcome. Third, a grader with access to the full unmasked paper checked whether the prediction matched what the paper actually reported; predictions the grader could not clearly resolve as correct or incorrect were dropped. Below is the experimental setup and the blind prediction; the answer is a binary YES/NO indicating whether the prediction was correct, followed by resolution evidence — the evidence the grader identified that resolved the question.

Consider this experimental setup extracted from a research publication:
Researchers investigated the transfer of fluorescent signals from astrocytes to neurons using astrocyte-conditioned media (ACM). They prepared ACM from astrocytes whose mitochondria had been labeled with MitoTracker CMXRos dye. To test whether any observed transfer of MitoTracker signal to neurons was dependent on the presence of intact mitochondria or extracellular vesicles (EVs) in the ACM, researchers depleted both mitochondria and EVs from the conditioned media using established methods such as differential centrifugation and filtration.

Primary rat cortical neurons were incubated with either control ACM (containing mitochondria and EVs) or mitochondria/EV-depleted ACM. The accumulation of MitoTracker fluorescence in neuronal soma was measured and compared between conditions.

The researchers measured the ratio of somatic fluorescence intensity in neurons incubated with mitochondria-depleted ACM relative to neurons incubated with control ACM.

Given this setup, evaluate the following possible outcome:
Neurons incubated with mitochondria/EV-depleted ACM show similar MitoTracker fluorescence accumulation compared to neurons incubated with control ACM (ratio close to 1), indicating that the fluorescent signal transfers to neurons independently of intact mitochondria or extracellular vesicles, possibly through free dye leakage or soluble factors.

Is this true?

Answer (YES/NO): NO